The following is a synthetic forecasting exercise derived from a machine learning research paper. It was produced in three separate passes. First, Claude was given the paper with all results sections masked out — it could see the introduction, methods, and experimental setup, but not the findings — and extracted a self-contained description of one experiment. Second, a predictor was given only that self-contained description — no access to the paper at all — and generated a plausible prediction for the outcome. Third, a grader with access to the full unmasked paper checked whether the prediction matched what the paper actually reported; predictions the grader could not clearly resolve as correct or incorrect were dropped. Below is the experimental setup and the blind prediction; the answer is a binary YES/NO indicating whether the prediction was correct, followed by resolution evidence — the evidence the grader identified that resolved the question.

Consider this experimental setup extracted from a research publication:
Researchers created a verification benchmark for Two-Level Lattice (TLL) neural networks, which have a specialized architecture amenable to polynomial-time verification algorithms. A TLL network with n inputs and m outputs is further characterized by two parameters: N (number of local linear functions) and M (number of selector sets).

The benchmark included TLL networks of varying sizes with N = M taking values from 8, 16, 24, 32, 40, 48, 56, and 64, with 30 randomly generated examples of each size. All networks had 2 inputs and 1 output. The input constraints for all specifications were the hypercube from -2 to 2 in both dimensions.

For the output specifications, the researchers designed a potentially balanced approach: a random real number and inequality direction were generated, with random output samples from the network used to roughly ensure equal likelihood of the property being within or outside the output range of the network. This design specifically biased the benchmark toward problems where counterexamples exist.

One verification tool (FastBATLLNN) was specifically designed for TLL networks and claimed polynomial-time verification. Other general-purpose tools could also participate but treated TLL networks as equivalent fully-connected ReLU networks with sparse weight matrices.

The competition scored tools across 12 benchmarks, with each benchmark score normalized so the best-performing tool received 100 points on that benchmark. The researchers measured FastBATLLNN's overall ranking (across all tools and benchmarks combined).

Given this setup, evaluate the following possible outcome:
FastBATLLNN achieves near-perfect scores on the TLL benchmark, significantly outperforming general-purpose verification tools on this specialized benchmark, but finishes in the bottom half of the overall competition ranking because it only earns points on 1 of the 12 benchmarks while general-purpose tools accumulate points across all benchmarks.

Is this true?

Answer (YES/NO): YES